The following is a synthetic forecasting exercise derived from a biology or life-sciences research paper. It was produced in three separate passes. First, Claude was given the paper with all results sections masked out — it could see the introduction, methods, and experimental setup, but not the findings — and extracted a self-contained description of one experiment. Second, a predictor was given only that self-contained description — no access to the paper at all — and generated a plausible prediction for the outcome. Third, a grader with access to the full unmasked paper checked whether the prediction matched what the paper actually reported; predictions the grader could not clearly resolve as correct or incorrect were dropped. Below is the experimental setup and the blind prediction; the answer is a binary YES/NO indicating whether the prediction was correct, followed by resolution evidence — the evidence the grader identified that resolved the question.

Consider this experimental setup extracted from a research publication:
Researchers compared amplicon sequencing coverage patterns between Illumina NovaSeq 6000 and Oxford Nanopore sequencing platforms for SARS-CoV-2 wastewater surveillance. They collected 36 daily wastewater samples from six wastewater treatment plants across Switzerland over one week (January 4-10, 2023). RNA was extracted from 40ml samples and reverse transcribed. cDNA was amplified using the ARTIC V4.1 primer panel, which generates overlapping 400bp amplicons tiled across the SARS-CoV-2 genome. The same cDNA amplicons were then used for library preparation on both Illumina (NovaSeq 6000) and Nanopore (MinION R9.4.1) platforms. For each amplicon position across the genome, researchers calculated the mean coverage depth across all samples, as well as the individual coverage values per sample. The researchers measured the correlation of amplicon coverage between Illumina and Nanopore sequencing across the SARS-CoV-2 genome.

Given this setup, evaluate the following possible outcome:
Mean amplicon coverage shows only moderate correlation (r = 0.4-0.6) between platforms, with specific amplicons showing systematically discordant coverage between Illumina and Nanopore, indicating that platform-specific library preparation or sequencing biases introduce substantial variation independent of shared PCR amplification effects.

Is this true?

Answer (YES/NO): NO